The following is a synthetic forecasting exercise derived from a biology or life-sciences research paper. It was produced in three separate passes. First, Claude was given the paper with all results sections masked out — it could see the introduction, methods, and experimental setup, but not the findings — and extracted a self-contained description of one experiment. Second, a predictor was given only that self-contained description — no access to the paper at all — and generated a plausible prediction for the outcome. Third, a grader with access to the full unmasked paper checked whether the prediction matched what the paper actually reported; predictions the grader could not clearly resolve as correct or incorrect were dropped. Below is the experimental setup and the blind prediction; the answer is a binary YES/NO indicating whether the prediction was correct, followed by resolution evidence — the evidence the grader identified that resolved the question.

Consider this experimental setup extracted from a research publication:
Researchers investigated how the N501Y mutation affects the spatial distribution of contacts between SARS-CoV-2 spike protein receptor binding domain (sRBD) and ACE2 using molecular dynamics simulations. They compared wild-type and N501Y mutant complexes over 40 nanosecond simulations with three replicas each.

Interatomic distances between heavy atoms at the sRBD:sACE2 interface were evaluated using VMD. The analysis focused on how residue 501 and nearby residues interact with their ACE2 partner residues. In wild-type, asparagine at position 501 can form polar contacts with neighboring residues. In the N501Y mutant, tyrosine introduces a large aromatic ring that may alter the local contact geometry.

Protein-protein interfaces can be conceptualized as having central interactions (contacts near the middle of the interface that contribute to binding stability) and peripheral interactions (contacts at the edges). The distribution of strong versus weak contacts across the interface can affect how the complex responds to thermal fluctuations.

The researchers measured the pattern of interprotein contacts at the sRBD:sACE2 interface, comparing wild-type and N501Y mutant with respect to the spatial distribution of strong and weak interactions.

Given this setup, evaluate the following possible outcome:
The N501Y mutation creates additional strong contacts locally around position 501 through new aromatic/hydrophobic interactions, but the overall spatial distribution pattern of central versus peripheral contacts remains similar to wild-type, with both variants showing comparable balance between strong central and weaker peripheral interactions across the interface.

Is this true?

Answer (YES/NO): NO